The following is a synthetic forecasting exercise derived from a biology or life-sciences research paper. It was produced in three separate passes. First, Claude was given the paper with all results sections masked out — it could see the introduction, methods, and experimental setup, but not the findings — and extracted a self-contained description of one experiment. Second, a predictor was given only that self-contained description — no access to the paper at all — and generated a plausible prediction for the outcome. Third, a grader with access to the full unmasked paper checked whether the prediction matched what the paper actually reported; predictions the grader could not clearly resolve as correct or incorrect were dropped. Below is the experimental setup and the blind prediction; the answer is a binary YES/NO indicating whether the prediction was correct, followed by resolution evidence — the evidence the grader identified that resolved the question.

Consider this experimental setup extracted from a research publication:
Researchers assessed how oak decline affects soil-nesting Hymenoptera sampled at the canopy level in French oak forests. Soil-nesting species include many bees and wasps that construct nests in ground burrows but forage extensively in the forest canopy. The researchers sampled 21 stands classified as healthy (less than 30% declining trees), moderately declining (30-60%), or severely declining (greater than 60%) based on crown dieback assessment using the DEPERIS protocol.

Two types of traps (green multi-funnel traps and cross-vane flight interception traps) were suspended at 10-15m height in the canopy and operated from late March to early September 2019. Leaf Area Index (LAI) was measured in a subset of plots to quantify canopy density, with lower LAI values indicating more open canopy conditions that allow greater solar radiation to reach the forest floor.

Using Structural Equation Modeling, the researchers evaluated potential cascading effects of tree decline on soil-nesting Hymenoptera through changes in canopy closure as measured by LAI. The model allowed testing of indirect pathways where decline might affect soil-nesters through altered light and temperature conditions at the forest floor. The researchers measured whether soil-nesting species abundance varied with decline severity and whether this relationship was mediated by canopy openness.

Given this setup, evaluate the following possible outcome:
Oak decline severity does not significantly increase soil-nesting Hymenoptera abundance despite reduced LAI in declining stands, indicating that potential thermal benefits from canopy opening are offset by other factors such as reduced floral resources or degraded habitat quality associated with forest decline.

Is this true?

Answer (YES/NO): NO